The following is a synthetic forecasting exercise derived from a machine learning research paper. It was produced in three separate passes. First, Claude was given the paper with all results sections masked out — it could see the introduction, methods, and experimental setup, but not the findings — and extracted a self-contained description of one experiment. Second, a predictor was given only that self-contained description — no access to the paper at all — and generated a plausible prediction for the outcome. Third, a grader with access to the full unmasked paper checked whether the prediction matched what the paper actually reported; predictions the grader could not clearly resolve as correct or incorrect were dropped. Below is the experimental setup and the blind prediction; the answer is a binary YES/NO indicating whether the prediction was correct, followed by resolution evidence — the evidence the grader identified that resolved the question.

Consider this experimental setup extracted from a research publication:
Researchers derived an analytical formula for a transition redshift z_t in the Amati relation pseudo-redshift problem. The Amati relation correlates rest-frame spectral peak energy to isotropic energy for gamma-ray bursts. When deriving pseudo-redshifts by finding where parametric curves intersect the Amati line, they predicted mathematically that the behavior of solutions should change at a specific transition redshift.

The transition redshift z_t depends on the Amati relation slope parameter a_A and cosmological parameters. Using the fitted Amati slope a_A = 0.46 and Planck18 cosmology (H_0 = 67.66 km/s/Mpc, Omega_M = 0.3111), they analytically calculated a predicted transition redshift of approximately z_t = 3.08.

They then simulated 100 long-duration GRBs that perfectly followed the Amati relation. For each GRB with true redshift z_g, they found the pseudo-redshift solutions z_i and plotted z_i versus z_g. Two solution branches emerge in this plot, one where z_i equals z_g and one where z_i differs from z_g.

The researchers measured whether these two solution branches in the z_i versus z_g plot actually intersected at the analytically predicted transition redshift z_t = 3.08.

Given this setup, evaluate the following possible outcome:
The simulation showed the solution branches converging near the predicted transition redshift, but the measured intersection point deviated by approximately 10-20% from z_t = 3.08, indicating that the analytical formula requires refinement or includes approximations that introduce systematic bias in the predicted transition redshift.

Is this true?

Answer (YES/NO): NO